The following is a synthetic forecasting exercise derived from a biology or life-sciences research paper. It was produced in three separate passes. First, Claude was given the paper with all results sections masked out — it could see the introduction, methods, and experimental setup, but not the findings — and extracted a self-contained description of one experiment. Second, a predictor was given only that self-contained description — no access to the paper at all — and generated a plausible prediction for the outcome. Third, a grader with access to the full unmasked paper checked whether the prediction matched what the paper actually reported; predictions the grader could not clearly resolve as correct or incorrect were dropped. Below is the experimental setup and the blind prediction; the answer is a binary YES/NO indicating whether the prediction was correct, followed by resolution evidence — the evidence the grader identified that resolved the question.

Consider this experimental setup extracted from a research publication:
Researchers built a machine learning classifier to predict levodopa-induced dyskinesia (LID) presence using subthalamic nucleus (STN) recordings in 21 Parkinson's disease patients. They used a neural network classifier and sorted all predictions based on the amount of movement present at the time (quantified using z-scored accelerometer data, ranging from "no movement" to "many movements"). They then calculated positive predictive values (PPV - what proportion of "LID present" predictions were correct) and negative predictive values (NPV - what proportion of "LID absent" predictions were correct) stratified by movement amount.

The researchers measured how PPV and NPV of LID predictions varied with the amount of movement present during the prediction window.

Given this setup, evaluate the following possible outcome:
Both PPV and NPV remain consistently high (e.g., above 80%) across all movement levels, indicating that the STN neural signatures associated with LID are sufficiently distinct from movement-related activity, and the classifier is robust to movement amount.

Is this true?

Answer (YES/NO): NO